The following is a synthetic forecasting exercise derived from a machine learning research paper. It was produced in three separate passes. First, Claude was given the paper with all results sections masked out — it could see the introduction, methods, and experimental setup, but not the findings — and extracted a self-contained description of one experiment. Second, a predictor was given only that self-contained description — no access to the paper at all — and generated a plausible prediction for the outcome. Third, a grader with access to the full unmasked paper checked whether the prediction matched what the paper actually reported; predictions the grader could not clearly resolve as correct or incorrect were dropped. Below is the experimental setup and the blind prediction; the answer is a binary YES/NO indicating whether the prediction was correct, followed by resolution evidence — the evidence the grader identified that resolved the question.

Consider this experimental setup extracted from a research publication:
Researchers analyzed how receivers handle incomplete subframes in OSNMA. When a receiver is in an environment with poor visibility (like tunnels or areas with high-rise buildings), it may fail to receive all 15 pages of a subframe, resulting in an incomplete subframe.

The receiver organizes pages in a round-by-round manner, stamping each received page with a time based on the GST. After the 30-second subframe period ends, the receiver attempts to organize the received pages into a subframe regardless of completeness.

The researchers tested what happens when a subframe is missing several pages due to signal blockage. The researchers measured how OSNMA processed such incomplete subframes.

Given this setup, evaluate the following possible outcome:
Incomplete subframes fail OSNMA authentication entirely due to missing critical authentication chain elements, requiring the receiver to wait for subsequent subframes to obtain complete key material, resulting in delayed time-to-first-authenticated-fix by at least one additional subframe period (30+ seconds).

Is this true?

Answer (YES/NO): NO